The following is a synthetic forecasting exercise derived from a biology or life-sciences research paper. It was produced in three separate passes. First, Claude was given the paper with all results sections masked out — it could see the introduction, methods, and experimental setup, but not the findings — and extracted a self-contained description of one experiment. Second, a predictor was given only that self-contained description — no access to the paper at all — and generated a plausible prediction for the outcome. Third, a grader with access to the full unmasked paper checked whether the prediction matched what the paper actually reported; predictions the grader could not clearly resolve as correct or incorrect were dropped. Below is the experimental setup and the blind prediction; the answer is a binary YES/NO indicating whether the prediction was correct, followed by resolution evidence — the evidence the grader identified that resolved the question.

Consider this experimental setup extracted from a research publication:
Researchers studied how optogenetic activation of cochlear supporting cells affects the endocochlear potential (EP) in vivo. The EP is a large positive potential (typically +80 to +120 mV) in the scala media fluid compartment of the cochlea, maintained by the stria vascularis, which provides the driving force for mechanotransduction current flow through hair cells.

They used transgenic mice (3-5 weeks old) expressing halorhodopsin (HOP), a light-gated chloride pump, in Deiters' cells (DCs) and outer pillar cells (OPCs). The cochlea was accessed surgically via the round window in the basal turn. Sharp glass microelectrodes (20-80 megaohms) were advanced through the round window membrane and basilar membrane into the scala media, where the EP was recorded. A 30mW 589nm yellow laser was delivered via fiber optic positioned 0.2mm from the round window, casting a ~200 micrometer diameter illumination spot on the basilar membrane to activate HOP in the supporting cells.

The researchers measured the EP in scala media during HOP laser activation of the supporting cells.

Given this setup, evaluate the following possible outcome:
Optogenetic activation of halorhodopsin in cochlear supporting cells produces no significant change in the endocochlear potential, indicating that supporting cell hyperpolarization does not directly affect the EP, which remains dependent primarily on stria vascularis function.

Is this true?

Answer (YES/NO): NO